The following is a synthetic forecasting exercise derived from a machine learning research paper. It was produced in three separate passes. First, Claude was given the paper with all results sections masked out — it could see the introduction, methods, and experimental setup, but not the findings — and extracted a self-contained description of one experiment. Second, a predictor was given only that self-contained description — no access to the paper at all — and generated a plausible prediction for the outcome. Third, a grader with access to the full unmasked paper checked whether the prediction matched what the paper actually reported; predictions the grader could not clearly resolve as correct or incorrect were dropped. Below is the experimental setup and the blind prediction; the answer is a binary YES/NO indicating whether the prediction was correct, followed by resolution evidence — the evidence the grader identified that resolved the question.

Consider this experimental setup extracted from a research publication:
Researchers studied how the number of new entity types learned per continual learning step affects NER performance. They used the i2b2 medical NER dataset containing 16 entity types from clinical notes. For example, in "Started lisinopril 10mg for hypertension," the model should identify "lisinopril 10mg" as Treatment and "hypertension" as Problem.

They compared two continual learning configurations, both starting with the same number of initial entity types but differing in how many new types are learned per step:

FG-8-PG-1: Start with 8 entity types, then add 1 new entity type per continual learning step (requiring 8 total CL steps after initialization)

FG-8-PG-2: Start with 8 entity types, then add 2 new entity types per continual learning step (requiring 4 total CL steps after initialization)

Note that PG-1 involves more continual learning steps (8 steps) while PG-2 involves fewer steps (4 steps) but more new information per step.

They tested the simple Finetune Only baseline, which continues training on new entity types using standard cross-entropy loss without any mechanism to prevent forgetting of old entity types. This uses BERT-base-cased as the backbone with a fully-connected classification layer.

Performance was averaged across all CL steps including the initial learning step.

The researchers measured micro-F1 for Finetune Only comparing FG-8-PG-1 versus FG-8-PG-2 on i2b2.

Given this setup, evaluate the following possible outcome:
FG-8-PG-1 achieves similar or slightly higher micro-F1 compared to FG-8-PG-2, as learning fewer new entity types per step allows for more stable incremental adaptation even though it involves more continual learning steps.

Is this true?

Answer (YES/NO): NO